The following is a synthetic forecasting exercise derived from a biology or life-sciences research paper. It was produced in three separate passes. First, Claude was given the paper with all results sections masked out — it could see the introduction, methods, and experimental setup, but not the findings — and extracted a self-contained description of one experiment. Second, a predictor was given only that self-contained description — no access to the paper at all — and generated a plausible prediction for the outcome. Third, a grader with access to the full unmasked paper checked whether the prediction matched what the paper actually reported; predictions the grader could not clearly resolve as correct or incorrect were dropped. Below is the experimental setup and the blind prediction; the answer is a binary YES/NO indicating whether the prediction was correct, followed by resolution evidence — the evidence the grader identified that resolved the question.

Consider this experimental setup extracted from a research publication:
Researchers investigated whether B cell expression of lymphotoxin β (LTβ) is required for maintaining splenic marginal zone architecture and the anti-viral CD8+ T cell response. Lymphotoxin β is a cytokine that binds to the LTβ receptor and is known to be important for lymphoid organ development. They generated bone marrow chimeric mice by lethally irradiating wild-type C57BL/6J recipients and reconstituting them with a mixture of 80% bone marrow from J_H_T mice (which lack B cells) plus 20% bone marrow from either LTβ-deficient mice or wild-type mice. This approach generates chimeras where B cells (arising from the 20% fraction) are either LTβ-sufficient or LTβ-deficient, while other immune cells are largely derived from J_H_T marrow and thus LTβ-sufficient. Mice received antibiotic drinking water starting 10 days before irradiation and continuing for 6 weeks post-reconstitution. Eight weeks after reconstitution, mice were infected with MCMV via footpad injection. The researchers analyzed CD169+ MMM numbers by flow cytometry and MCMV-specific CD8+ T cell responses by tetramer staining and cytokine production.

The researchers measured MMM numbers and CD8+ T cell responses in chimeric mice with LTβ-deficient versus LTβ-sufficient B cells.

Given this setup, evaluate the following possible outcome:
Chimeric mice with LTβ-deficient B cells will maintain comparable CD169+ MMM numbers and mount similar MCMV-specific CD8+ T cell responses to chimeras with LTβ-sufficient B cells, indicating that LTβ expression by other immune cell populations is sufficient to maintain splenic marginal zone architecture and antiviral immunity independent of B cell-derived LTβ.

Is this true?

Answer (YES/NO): NO